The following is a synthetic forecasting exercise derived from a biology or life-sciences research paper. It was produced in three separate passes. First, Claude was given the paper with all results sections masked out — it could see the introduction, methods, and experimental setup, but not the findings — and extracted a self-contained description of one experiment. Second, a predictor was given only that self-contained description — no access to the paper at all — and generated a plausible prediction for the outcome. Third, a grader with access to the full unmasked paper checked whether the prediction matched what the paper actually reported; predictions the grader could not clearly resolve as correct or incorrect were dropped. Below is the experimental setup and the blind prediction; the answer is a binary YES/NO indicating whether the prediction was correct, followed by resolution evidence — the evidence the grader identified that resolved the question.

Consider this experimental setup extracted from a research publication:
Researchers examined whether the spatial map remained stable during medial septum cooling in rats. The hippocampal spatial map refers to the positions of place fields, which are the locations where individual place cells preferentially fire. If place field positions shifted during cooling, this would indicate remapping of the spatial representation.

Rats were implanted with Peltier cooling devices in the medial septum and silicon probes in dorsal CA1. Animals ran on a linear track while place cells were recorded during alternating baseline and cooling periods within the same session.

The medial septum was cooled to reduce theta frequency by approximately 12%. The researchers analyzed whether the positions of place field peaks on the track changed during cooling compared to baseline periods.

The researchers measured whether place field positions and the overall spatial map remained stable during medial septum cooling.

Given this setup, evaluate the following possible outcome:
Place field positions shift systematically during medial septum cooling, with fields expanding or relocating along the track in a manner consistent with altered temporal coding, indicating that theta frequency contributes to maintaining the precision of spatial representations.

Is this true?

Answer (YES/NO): NO